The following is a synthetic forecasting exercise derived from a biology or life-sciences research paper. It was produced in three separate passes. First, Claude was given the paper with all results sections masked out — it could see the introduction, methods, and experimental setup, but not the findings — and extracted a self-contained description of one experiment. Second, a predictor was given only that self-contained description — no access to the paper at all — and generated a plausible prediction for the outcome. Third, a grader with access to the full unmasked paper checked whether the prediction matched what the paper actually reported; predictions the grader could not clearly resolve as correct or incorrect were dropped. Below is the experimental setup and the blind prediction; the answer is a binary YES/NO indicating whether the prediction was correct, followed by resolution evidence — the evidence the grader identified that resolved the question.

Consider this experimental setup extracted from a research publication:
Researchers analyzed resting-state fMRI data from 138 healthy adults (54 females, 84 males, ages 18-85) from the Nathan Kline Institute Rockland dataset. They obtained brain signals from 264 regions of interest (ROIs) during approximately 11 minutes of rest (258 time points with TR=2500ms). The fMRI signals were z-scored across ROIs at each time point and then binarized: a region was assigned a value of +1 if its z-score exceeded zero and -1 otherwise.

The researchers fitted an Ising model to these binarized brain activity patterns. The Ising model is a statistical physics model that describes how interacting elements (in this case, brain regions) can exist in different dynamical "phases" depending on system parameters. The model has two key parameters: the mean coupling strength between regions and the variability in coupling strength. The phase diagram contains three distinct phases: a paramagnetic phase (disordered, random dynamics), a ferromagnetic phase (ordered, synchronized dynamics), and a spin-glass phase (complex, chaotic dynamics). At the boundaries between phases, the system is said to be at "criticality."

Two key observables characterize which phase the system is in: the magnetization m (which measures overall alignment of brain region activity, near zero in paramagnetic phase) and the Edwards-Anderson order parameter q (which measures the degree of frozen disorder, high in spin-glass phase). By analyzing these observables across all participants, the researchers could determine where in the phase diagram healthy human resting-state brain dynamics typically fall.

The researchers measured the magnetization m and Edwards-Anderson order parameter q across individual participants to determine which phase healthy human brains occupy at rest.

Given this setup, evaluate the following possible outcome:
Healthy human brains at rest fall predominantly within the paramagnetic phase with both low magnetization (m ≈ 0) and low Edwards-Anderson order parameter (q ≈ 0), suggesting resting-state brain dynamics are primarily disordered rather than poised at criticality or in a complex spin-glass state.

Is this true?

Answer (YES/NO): NO